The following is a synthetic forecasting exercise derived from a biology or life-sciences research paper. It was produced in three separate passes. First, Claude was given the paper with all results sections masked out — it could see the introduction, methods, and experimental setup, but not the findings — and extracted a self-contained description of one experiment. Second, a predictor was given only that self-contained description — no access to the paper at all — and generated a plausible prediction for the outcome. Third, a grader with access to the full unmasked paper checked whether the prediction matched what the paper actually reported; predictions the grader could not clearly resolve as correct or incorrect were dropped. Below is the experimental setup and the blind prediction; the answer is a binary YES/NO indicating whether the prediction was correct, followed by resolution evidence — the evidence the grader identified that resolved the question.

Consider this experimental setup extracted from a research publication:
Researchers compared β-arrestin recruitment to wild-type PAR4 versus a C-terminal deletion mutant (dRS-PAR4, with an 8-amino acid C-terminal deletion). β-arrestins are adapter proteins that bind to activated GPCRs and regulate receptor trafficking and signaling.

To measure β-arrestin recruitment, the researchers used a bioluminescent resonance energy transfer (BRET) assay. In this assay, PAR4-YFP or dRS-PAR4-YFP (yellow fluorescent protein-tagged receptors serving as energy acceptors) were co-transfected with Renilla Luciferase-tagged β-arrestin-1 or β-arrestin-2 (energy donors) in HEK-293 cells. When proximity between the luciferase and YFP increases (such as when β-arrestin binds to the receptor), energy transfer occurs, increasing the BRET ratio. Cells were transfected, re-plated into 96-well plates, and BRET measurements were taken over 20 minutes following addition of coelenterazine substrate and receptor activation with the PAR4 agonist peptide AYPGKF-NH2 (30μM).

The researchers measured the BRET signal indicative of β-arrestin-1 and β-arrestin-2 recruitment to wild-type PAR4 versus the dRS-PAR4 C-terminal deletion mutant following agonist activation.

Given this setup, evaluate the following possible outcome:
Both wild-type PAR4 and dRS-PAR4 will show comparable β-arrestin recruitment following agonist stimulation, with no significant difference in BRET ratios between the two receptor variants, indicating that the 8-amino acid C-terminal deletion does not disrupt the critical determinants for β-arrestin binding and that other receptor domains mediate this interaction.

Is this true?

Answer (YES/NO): NO